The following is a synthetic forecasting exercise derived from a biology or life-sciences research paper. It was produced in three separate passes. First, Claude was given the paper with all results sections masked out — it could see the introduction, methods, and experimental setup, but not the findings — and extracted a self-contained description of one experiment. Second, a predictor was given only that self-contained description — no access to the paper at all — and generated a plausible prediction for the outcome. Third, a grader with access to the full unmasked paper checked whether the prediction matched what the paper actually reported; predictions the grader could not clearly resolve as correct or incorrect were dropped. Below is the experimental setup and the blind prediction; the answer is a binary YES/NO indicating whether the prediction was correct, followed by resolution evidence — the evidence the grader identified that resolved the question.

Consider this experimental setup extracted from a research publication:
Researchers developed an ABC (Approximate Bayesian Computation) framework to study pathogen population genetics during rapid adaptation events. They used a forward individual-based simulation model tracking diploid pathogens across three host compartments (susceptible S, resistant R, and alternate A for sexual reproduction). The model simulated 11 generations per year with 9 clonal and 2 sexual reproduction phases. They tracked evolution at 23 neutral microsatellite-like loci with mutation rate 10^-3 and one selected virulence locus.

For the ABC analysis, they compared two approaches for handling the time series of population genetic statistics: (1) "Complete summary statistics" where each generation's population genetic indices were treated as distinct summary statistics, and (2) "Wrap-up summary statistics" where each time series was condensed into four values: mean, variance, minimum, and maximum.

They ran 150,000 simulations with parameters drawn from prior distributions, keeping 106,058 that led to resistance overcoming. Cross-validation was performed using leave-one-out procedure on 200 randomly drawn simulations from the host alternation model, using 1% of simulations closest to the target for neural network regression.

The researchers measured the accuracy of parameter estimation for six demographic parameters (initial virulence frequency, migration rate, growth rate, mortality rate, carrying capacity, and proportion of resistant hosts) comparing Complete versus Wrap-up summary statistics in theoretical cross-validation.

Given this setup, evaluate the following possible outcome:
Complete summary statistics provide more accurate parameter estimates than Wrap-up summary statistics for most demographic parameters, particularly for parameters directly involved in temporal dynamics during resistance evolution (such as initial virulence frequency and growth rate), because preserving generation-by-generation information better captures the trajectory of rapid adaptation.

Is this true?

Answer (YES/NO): NO